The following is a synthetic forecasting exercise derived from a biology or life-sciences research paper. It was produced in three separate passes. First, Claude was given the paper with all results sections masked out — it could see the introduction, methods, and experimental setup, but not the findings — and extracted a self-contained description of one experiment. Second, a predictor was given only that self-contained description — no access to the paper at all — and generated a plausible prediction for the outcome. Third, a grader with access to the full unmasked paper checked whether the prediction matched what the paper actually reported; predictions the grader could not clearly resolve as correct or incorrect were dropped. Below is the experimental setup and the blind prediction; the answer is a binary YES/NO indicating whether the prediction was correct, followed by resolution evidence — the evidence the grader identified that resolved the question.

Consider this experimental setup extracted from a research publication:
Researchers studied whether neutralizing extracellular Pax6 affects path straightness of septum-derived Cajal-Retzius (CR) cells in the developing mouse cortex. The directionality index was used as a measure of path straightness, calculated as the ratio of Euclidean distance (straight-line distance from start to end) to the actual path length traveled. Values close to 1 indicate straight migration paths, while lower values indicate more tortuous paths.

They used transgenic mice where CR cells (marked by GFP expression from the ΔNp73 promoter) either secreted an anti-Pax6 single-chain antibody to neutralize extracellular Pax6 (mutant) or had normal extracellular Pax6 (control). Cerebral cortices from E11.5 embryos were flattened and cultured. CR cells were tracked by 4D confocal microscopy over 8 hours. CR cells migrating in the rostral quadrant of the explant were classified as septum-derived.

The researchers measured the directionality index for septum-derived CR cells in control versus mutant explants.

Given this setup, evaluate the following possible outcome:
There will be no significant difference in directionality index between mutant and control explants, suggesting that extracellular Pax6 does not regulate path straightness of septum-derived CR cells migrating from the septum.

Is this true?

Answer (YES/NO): NO